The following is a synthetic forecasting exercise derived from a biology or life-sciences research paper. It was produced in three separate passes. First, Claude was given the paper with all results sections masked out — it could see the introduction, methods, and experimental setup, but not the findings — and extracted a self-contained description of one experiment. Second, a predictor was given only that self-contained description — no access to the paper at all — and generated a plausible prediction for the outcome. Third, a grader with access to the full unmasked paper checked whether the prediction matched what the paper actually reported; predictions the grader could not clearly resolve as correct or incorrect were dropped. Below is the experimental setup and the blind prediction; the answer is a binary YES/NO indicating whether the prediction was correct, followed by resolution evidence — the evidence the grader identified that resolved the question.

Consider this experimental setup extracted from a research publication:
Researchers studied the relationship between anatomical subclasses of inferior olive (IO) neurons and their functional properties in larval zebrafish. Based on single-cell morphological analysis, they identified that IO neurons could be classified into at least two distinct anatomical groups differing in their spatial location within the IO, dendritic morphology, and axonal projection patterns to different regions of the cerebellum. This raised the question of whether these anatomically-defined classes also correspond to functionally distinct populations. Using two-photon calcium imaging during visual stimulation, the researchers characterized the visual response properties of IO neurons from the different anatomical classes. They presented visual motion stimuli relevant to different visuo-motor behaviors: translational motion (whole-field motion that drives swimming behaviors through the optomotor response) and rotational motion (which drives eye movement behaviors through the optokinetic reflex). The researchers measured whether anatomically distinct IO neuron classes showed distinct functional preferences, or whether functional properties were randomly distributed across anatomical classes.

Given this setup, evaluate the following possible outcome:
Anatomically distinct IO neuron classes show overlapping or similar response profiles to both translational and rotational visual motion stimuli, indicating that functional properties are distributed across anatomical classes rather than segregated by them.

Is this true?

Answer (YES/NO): NO